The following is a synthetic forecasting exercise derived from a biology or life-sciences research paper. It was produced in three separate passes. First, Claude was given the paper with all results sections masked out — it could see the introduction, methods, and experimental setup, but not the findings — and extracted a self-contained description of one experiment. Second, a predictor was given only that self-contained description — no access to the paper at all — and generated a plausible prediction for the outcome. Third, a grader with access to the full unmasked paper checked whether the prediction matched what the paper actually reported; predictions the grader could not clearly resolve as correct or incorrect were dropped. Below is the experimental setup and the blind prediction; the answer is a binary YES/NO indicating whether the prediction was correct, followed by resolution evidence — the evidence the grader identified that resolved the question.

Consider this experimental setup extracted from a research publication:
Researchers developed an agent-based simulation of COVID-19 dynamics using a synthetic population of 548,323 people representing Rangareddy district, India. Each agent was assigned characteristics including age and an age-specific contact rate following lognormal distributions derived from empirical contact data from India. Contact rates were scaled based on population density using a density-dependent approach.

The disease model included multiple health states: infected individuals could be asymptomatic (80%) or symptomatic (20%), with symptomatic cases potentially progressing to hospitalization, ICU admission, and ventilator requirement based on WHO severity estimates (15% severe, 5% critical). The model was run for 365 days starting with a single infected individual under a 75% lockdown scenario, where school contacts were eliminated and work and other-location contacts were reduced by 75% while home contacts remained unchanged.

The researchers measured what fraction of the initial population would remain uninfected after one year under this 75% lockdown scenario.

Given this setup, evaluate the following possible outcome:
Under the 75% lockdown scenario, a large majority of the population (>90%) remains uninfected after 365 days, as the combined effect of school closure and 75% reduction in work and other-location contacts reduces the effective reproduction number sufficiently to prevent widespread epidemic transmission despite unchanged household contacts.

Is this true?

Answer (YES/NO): YES